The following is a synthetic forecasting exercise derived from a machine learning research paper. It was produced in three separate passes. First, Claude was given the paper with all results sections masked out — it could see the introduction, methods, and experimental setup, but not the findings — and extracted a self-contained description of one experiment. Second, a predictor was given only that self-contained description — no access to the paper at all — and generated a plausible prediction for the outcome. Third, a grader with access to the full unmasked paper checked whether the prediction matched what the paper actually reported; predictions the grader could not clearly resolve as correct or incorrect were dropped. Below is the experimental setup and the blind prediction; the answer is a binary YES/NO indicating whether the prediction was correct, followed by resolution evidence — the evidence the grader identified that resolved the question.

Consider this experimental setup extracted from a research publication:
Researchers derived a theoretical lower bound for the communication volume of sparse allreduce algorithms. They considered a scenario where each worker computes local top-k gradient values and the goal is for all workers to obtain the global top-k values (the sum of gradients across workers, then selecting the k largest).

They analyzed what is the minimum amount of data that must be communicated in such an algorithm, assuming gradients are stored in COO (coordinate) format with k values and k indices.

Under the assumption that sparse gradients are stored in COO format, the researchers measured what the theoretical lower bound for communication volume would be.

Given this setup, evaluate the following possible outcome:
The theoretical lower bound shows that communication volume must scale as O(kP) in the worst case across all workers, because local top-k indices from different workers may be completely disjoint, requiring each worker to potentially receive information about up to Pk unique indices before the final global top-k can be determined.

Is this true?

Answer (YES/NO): NO